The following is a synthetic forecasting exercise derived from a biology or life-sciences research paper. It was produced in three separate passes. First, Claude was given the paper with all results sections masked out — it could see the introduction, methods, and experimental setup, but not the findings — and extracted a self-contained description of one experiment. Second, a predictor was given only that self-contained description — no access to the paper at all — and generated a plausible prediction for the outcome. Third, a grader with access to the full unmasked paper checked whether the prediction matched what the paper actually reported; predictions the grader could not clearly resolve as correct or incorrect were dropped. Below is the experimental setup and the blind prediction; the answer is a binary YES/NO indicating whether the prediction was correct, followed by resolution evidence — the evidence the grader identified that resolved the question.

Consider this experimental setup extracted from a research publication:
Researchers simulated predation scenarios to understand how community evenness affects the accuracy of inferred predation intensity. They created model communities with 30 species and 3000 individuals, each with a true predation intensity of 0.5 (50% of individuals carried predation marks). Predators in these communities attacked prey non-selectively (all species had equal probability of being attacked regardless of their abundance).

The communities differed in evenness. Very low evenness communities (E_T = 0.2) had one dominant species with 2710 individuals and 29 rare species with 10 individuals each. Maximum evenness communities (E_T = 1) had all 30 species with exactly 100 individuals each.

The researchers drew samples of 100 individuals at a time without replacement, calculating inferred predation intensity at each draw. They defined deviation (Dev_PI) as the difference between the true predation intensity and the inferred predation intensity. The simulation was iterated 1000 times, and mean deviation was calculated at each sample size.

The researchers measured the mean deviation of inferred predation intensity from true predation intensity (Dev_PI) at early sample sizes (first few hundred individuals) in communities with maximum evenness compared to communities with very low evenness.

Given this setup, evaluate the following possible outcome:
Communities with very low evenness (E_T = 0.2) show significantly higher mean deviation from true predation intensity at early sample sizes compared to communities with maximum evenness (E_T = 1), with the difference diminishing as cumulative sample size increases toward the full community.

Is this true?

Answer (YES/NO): NO